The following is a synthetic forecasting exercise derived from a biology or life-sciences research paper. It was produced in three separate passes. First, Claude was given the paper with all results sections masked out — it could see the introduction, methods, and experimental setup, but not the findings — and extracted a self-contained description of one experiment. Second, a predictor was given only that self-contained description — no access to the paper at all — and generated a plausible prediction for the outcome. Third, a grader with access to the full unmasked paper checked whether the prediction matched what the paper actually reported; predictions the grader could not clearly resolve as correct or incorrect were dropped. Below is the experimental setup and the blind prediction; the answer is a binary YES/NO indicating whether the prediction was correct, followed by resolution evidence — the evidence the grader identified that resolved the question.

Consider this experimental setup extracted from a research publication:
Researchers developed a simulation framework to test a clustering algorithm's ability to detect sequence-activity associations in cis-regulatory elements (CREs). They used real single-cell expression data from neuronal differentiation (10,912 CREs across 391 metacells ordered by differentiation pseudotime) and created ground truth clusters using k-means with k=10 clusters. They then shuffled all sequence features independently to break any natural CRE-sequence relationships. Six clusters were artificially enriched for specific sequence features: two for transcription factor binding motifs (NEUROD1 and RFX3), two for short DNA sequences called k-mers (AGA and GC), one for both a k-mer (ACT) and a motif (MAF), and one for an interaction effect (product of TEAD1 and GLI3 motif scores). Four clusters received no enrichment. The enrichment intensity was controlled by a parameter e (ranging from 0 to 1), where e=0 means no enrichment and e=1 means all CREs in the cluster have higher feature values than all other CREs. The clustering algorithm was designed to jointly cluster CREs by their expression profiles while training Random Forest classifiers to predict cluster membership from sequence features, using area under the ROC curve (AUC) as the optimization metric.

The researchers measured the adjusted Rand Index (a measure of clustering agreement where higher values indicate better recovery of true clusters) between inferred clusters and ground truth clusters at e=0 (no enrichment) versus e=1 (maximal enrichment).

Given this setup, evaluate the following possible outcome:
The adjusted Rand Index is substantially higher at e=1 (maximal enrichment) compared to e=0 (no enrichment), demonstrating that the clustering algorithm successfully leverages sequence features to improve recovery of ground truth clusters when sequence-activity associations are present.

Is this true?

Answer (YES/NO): YES